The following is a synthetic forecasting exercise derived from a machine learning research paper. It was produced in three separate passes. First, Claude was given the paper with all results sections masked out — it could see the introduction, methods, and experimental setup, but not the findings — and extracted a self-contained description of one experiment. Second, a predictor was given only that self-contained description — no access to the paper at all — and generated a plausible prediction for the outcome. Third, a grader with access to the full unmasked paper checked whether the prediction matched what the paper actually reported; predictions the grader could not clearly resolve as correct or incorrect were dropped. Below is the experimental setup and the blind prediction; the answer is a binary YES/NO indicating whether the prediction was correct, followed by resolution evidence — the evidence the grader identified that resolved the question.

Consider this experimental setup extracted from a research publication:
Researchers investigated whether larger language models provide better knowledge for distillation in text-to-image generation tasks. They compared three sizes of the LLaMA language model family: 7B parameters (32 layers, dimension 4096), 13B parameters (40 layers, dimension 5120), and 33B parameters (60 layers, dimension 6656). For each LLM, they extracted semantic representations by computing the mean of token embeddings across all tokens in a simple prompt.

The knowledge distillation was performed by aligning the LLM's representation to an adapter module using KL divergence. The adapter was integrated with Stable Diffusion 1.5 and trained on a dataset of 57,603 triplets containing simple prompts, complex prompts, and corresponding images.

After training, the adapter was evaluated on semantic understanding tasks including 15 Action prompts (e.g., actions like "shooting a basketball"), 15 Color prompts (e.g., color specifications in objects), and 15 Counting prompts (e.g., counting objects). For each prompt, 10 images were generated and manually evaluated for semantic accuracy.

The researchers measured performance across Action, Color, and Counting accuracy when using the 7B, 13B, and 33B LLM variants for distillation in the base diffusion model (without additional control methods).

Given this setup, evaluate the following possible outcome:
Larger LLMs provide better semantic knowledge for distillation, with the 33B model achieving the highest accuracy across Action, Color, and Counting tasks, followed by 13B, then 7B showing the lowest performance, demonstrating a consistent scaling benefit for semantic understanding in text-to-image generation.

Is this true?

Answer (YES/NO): NO